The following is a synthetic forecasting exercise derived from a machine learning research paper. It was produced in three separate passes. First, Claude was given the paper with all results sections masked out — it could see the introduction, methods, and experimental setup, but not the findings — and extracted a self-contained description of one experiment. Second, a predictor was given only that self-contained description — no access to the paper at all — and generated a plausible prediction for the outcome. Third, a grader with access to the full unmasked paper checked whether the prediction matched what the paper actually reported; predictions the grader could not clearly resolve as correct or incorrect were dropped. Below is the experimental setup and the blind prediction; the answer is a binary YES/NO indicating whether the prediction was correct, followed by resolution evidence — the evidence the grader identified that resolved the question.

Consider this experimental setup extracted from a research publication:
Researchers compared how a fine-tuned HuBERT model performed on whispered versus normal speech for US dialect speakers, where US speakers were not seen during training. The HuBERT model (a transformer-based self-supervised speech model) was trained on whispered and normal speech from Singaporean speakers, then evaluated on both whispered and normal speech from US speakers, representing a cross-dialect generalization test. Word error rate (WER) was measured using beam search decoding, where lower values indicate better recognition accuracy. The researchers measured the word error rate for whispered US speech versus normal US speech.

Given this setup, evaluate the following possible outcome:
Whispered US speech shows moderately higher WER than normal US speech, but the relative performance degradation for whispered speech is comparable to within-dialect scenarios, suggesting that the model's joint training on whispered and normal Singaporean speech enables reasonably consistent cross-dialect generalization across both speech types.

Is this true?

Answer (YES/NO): NO